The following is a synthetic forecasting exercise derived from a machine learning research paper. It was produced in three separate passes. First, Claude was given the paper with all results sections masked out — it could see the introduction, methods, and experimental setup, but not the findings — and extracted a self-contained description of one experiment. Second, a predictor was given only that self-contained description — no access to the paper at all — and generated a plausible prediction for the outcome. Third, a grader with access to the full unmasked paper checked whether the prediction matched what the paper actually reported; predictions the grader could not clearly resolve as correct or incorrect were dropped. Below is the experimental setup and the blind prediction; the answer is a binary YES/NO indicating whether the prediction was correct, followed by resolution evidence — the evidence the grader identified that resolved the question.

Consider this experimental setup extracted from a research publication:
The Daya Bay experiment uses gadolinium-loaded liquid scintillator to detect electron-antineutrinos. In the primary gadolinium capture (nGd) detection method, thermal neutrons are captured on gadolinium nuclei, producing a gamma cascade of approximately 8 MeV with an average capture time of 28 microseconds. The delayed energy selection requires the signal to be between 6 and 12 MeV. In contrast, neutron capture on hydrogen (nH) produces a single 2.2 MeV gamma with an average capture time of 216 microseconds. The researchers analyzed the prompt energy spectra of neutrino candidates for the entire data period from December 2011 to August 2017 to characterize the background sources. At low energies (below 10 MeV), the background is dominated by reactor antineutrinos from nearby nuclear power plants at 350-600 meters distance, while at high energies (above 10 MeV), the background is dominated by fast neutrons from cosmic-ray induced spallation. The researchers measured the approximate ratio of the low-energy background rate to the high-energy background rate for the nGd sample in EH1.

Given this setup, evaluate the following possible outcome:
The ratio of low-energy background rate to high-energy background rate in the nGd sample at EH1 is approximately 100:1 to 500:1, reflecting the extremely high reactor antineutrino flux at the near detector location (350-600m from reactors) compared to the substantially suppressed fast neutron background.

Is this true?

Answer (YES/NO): YES